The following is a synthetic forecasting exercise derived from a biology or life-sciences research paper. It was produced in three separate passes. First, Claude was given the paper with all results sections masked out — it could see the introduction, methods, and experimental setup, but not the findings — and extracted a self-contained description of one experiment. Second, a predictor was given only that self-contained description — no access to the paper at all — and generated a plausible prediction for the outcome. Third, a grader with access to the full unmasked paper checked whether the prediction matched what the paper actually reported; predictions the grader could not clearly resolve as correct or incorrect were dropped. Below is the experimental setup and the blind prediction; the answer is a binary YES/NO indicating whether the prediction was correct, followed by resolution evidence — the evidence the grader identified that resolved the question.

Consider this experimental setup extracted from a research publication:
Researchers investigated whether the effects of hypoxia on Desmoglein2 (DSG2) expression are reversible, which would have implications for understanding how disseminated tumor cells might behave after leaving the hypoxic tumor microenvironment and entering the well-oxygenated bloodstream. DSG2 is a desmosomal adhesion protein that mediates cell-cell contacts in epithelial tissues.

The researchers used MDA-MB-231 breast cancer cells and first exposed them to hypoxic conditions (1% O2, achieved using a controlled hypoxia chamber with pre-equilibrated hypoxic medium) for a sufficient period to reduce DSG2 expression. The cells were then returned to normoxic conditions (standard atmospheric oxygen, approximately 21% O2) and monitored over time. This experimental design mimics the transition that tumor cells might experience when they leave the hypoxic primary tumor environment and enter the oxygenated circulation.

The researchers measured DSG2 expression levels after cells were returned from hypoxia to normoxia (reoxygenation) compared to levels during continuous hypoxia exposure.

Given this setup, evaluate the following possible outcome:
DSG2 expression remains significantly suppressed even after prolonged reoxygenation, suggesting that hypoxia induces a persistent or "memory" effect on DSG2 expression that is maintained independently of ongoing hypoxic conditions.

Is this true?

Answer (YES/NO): NO